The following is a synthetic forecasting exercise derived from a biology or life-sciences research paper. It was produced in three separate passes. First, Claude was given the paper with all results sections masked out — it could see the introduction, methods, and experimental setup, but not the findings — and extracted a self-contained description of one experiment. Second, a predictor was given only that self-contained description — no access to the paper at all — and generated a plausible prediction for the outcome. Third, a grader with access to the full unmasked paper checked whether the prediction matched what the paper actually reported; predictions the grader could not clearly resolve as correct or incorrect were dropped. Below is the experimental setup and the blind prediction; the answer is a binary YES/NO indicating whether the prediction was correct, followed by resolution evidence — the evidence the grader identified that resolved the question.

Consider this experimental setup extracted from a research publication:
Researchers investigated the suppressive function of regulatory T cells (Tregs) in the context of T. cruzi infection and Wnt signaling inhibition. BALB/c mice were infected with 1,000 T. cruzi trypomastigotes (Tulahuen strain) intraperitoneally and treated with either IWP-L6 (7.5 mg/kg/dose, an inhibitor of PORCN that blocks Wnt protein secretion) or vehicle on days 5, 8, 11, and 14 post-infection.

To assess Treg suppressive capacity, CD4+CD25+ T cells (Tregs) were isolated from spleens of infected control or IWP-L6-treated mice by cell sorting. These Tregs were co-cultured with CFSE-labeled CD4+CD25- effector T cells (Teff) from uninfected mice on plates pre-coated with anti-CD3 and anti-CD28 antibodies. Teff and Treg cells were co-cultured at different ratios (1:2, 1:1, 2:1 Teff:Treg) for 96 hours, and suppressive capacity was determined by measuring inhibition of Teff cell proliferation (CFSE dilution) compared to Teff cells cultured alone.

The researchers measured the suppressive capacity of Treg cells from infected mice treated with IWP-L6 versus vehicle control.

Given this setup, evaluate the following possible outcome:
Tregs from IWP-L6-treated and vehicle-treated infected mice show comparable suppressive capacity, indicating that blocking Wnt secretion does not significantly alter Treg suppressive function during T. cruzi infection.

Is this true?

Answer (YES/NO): NO